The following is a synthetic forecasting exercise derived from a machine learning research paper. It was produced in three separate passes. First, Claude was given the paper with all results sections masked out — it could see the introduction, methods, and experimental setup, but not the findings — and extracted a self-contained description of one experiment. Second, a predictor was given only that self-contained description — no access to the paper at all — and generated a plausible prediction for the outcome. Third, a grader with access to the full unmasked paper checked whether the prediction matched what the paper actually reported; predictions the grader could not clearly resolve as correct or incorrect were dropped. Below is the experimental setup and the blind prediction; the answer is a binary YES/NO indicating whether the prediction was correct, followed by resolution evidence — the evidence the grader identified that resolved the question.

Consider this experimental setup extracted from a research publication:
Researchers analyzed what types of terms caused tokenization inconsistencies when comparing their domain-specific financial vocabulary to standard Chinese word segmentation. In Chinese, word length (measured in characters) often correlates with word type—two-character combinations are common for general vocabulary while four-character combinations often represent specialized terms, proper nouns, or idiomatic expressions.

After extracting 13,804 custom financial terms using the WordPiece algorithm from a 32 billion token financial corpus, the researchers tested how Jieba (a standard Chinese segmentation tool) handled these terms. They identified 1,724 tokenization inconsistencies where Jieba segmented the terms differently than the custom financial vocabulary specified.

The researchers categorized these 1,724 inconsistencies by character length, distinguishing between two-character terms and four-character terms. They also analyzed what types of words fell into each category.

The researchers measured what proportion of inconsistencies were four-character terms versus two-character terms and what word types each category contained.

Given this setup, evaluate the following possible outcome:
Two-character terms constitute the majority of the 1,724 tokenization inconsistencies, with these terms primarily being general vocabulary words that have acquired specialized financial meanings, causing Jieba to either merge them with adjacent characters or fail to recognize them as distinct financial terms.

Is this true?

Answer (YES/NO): NO